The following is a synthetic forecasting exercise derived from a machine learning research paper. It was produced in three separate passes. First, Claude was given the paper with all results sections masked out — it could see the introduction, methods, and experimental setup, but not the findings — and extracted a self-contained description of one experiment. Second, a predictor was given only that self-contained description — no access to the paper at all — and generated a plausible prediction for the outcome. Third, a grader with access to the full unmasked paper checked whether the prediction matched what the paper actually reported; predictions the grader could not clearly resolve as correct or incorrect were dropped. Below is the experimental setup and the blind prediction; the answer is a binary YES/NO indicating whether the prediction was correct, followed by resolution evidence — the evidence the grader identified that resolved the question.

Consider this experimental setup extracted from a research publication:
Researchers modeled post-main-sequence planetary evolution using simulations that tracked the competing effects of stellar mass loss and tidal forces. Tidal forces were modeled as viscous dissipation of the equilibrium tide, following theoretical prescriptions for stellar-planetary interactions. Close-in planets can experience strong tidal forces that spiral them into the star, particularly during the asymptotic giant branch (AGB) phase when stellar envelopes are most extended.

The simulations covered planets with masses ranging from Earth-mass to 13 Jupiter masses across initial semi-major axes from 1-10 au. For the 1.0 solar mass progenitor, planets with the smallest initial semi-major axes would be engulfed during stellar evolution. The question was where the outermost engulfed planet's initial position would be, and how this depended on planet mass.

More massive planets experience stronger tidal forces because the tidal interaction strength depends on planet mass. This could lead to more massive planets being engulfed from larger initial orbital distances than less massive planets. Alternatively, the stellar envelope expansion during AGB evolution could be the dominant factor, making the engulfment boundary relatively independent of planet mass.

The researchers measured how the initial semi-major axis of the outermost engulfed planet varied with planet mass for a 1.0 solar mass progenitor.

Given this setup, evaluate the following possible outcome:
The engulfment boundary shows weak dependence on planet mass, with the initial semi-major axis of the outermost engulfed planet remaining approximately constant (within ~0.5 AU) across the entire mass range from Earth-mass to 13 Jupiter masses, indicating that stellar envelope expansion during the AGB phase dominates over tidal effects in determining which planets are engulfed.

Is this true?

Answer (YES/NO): NO